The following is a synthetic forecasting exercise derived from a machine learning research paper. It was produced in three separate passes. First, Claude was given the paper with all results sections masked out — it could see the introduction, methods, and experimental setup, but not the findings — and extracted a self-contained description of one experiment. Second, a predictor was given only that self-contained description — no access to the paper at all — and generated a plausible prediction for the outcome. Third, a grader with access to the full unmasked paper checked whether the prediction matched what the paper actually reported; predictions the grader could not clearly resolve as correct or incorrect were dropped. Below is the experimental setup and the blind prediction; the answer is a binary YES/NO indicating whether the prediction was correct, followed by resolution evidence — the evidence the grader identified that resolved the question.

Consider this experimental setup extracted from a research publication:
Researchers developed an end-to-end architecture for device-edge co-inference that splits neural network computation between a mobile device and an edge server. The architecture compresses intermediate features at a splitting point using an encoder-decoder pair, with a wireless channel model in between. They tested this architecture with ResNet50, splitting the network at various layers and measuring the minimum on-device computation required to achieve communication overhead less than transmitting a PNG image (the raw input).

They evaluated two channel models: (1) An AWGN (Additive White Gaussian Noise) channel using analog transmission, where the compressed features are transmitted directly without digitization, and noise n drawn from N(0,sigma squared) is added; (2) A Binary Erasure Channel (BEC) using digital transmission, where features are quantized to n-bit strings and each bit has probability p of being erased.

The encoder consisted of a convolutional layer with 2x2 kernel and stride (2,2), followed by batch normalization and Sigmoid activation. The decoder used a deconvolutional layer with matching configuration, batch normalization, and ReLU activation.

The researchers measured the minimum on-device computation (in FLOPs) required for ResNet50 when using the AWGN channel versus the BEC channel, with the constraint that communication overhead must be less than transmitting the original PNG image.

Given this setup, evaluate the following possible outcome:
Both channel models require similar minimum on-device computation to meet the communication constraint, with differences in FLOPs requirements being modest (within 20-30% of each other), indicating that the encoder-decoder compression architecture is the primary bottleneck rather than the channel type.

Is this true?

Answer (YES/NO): NO